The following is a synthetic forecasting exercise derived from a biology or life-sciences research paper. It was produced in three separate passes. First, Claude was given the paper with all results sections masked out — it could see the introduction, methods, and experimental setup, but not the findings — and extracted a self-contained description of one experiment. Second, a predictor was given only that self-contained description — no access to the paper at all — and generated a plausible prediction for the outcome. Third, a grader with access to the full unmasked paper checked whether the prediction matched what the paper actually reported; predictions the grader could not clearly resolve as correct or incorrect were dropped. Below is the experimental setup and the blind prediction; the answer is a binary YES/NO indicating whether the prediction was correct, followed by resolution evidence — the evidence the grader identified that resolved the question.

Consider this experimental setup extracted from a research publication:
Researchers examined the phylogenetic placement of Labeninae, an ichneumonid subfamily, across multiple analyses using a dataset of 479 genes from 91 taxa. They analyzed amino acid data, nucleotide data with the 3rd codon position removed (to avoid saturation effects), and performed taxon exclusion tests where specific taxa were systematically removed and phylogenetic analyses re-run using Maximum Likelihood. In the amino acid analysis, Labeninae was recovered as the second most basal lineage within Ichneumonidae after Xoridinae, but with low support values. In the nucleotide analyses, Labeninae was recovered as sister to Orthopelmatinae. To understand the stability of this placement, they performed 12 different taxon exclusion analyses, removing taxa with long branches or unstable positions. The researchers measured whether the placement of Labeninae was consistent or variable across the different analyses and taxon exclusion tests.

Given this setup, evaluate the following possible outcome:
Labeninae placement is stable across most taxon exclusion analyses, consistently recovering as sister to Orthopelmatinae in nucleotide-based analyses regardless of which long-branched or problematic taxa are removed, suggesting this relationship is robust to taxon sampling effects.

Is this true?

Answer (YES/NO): NO